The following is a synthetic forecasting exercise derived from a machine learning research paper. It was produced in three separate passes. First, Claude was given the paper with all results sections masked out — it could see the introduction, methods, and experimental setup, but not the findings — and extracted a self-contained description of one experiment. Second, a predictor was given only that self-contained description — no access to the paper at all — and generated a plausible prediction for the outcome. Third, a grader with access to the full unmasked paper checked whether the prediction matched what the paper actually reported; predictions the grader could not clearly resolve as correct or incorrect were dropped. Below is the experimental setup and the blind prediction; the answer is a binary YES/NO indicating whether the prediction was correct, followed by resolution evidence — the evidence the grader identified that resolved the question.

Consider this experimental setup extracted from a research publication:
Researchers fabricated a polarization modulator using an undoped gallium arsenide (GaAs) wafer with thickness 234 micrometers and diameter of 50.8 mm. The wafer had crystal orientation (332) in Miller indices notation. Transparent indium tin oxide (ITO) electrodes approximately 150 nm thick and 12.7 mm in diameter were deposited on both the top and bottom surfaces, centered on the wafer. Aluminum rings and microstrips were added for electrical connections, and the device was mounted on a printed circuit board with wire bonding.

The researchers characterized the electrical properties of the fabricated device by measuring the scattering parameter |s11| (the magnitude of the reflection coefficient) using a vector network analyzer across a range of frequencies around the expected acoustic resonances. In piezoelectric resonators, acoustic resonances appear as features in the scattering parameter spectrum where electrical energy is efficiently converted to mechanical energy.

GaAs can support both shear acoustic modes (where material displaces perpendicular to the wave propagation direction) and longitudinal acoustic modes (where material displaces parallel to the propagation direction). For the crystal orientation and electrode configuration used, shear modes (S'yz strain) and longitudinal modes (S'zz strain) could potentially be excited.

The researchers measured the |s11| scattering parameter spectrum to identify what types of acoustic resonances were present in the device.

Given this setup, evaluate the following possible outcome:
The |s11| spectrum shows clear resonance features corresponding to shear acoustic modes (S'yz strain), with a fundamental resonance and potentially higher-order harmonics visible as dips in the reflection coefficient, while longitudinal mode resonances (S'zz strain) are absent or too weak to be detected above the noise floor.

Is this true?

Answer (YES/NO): NO